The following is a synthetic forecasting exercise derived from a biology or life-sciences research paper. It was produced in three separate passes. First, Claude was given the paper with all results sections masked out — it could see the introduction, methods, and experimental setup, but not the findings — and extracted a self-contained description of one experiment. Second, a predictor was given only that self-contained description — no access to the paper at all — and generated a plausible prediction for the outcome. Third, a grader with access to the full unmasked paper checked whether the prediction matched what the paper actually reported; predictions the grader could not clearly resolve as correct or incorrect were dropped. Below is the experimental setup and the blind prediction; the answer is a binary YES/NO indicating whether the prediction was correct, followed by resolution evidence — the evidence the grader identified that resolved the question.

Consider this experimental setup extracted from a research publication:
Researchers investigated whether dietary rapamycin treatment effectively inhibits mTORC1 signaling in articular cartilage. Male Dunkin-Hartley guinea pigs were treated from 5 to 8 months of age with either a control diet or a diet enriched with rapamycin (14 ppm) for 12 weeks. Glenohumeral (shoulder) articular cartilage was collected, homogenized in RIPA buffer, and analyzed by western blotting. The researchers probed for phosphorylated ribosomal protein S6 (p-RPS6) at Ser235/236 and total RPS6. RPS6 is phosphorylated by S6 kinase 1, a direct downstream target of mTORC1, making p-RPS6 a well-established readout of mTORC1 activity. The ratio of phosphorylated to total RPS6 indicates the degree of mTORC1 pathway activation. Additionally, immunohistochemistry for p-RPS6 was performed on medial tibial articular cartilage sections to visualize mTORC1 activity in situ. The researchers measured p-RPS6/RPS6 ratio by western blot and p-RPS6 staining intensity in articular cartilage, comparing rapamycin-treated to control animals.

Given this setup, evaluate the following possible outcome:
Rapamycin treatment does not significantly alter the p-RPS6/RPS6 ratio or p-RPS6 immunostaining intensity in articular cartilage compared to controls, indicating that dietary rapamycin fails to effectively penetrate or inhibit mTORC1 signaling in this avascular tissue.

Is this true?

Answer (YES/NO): NO